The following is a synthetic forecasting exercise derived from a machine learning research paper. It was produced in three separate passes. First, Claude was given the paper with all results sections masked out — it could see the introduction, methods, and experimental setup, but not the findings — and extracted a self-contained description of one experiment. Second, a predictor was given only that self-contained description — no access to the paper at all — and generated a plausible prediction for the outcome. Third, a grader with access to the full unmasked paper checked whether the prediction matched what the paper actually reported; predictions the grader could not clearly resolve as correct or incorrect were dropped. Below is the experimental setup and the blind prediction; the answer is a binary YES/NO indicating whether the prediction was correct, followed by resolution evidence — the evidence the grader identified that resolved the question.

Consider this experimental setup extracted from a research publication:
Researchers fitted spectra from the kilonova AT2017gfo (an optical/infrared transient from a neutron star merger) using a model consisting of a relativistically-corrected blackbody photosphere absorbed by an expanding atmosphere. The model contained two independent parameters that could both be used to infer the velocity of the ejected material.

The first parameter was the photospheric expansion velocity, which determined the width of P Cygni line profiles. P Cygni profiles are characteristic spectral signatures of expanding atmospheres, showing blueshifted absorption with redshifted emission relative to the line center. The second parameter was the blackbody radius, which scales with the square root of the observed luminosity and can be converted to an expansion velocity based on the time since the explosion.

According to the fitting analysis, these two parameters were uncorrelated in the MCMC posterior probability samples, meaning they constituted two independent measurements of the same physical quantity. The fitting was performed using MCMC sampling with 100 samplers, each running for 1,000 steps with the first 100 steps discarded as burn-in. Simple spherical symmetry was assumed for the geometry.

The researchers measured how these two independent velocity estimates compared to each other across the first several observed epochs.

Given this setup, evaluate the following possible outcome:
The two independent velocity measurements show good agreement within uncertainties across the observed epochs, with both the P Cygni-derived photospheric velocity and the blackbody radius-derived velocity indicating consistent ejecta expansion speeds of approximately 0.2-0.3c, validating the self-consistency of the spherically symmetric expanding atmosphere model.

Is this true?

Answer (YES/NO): YES